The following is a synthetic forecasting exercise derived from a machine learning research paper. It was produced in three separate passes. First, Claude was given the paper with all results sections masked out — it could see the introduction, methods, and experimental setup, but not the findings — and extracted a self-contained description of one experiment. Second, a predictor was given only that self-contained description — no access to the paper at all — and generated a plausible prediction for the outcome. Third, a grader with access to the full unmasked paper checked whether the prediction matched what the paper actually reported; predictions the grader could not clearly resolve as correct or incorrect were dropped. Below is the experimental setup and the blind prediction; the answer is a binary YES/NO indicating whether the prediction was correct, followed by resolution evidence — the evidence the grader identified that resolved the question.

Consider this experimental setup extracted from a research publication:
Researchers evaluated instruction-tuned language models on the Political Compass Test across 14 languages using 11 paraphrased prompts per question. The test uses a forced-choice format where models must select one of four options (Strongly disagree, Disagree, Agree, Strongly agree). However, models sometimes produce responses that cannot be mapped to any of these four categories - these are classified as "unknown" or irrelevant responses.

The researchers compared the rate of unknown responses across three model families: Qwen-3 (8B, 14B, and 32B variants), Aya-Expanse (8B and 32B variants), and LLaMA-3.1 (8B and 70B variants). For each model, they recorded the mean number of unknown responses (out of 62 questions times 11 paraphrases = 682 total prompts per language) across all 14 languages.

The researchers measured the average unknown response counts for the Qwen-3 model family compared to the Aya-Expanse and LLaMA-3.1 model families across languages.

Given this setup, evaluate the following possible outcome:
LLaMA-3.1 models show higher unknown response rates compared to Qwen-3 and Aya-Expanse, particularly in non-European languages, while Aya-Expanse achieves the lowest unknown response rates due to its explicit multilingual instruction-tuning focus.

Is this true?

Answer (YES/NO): NO